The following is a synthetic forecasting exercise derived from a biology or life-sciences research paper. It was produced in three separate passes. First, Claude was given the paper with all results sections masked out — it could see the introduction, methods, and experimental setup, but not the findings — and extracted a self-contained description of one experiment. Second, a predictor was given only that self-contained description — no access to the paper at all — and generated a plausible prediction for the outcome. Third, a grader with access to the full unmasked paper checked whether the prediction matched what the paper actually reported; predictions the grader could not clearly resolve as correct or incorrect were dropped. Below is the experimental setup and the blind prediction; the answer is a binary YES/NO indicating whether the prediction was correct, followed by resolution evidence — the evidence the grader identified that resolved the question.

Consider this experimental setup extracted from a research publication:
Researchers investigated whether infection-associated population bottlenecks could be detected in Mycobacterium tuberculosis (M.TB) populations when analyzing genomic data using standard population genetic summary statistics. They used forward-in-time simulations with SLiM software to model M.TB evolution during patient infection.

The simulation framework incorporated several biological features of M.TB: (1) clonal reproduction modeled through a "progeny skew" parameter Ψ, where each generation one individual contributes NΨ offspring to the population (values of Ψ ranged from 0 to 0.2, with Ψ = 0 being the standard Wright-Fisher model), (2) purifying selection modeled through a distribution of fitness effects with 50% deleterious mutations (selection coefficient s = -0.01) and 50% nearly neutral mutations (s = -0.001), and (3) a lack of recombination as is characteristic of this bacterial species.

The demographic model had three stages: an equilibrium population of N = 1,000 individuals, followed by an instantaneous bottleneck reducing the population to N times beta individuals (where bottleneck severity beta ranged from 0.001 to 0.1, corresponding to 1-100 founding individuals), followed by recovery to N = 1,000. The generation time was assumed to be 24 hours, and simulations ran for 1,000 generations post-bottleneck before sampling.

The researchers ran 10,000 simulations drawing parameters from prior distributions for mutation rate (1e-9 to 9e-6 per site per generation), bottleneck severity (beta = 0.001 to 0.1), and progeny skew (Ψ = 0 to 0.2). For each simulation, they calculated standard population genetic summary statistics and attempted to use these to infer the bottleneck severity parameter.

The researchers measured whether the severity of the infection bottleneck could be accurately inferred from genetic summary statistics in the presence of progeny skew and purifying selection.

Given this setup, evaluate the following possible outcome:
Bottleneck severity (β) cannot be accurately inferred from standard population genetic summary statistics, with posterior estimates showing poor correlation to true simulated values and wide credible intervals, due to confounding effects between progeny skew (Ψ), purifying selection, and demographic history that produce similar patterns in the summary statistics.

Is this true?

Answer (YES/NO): YES